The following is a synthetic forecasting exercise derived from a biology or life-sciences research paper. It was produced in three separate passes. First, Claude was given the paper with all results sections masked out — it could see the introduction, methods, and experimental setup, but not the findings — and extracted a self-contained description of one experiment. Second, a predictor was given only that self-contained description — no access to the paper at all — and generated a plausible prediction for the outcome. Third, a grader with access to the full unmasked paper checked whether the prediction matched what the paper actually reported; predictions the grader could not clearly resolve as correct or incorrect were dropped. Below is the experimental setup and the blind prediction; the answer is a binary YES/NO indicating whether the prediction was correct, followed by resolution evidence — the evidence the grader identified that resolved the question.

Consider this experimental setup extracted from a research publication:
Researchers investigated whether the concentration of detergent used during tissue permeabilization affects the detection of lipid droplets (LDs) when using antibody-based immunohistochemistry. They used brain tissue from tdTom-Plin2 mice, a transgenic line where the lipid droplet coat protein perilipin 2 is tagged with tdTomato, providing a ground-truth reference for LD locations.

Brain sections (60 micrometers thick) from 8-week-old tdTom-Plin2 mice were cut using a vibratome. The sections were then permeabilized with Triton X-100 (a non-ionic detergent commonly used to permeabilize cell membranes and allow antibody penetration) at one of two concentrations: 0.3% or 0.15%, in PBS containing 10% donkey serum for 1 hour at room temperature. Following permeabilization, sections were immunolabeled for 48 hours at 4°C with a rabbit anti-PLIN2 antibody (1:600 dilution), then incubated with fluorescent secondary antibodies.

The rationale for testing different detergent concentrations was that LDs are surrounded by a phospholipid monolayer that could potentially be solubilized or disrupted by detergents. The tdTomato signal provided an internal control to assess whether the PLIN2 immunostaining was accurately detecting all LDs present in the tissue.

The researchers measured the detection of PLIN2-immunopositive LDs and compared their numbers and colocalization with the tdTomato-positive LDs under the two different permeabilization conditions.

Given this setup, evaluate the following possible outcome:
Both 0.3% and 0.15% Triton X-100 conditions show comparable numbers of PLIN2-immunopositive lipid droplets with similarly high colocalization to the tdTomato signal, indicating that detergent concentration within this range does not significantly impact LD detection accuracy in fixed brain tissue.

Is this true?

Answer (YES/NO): NO